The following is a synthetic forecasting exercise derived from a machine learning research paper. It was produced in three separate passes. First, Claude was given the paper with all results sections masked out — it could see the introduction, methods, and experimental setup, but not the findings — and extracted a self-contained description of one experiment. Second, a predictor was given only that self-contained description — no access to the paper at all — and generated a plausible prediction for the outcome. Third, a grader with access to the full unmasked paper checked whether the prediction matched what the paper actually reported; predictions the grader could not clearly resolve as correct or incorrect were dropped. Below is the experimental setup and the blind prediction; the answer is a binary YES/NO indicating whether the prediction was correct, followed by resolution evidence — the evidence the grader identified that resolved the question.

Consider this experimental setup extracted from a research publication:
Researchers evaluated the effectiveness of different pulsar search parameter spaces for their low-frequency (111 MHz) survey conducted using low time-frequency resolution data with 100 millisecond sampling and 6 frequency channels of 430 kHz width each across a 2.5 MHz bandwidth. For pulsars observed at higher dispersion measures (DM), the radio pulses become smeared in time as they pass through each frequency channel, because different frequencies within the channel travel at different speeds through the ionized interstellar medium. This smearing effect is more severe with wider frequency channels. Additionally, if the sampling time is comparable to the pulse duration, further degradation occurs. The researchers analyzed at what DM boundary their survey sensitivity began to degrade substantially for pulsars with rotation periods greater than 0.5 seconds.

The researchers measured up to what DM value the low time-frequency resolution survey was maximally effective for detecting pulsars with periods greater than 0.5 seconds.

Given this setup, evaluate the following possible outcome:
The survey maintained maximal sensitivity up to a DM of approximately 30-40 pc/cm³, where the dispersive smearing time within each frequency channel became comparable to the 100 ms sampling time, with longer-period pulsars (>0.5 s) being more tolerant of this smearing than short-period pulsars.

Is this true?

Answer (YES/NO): NO